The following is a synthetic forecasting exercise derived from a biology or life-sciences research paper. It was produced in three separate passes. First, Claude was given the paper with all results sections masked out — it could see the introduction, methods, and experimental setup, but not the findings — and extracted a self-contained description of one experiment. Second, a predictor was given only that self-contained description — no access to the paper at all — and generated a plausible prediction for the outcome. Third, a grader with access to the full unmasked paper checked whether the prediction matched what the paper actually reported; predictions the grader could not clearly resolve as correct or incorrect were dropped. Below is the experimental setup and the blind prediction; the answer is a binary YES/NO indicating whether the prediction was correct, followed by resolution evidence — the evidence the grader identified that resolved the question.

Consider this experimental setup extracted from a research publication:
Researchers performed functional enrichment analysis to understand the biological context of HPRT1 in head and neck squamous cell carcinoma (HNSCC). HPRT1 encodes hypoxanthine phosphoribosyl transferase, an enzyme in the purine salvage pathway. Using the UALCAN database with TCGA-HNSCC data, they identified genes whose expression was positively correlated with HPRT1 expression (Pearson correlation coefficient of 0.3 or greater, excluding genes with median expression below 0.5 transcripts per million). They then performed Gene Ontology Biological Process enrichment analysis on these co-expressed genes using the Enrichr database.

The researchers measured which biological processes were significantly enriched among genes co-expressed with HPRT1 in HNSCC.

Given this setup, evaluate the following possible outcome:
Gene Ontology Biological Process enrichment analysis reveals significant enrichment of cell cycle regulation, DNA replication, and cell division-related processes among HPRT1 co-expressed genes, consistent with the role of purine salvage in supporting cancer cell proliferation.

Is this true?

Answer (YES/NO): NO